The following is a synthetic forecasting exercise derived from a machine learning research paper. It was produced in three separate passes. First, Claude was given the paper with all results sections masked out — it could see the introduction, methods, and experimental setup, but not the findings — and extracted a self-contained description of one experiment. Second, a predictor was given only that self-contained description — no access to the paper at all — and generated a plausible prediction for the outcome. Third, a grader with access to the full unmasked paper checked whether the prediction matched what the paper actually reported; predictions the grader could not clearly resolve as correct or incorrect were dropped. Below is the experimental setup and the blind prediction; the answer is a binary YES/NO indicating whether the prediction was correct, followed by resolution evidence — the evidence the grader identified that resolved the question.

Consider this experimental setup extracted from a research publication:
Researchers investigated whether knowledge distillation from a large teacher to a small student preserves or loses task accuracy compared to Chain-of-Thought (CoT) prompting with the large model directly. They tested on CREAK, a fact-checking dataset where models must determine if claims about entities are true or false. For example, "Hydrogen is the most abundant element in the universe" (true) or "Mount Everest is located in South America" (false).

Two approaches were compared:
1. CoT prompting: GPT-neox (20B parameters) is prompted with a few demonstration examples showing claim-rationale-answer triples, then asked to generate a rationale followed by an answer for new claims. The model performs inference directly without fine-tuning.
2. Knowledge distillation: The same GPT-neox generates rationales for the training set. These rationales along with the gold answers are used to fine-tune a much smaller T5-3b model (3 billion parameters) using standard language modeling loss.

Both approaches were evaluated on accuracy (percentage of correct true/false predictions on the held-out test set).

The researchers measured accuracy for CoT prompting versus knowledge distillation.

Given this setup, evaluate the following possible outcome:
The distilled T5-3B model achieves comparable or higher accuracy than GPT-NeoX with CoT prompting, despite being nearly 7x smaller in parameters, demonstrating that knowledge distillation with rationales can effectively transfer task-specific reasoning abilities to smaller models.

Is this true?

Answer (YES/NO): YES